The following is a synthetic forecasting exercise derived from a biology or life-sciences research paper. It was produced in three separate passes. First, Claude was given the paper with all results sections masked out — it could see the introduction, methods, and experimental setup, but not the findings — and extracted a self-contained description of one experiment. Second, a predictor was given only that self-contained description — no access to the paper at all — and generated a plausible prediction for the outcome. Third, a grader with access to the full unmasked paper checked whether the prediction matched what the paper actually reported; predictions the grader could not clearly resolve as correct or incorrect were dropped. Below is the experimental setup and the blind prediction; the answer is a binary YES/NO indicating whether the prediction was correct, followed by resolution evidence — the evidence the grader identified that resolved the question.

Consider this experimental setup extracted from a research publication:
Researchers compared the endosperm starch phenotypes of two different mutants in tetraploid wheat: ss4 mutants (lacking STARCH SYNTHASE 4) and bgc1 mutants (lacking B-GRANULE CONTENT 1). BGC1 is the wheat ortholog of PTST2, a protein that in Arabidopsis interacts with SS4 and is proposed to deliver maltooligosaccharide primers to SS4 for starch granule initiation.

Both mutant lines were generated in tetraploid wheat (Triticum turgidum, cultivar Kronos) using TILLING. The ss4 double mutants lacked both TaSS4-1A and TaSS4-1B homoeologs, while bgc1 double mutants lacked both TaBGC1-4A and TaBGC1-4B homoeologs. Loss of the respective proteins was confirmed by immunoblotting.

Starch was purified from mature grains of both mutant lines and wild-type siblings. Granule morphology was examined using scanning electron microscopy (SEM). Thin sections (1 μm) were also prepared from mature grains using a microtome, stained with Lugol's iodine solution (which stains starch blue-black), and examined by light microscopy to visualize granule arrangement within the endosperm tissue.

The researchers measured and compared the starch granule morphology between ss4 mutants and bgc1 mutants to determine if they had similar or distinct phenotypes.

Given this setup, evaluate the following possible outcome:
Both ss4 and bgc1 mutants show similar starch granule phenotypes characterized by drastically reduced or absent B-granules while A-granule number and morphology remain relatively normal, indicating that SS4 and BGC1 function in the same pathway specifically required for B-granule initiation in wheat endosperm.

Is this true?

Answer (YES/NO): NO